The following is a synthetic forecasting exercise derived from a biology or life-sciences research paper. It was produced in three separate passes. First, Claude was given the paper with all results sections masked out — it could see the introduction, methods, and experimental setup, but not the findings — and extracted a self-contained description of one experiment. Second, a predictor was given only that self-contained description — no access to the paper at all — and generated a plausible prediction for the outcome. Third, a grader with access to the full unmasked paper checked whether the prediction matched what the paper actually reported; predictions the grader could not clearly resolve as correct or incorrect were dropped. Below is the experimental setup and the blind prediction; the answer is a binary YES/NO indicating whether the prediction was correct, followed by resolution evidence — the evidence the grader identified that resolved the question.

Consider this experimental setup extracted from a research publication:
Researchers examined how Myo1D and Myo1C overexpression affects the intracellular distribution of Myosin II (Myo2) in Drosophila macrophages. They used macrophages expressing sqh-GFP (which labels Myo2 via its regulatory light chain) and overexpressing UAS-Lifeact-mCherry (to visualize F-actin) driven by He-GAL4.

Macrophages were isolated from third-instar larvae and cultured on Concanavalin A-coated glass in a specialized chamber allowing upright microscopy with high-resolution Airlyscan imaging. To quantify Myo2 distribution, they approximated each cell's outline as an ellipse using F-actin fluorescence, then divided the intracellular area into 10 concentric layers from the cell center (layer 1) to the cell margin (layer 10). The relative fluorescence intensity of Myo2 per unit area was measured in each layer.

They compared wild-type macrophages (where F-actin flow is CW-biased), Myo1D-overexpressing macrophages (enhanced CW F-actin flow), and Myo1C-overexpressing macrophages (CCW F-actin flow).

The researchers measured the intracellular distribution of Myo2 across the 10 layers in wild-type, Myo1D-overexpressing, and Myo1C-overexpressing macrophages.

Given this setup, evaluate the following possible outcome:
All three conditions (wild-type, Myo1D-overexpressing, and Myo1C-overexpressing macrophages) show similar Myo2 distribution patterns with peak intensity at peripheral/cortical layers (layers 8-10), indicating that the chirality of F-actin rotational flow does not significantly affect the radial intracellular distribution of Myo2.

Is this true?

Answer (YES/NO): NO